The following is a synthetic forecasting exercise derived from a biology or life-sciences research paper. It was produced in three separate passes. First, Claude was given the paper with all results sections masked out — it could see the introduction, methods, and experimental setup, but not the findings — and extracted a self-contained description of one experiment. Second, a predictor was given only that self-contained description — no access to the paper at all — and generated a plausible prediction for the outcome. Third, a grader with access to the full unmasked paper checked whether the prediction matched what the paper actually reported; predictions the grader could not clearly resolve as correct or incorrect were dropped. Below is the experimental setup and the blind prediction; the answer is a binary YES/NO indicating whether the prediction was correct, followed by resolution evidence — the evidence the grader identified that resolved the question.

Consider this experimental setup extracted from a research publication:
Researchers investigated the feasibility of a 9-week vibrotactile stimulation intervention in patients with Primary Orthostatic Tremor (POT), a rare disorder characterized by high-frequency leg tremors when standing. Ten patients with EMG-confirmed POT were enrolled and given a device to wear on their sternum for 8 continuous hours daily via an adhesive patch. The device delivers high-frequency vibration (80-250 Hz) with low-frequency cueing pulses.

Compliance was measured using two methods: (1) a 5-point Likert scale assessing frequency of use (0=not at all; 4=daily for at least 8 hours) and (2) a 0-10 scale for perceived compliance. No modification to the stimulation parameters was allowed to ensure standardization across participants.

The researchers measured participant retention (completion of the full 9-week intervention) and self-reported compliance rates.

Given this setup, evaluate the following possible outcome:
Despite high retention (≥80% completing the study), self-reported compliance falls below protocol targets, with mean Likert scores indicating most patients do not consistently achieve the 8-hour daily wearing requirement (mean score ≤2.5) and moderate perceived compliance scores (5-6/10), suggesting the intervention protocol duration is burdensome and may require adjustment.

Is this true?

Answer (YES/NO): NO